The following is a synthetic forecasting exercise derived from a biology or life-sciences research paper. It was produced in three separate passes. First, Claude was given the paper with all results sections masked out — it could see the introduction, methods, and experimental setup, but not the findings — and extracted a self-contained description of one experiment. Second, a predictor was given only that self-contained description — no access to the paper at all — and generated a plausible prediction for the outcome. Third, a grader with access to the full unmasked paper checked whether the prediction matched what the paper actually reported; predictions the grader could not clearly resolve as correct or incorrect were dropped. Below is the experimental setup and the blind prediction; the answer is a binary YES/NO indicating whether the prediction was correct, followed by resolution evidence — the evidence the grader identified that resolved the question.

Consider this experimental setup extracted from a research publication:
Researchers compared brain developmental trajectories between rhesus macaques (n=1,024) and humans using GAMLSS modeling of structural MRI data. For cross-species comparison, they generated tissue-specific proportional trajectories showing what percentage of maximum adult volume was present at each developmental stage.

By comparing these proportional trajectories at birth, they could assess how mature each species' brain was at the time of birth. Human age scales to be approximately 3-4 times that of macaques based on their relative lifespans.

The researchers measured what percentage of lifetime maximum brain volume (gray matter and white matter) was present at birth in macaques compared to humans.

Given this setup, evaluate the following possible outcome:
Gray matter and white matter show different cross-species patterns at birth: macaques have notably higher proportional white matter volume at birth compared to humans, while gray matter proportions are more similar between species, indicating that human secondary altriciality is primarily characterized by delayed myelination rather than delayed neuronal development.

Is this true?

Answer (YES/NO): NO